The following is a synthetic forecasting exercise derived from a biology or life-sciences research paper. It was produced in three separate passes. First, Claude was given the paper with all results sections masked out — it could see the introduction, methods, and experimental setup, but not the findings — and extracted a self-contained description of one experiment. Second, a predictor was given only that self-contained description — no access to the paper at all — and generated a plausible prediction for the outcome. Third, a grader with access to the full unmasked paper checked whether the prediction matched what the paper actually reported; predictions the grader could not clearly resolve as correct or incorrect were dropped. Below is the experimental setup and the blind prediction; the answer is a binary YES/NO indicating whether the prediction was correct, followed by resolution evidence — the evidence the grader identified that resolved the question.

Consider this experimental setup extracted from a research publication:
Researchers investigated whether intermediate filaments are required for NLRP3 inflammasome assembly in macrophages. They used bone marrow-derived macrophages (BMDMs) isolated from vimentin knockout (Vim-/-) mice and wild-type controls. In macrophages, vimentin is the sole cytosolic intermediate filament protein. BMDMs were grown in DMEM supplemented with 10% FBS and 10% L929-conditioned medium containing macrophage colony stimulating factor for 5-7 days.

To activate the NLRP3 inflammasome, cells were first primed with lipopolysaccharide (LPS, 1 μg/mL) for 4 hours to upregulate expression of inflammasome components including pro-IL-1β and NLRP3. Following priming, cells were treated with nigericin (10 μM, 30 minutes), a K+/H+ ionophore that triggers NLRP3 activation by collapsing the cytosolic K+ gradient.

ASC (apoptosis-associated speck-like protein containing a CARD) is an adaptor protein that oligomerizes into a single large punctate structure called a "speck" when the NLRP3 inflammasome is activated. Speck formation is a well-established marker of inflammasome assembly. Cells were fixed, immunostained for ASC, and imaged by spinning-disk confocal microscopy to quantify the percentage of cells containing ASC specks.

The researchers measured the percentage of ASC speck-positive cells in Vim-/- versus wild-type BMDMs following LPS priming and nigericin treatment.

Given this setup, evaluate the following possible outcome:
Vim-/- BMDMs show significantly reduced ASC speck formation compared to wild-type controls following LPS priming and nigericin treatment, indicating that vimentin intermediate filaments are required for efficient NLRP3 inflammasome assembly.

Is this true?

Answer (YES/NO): NO